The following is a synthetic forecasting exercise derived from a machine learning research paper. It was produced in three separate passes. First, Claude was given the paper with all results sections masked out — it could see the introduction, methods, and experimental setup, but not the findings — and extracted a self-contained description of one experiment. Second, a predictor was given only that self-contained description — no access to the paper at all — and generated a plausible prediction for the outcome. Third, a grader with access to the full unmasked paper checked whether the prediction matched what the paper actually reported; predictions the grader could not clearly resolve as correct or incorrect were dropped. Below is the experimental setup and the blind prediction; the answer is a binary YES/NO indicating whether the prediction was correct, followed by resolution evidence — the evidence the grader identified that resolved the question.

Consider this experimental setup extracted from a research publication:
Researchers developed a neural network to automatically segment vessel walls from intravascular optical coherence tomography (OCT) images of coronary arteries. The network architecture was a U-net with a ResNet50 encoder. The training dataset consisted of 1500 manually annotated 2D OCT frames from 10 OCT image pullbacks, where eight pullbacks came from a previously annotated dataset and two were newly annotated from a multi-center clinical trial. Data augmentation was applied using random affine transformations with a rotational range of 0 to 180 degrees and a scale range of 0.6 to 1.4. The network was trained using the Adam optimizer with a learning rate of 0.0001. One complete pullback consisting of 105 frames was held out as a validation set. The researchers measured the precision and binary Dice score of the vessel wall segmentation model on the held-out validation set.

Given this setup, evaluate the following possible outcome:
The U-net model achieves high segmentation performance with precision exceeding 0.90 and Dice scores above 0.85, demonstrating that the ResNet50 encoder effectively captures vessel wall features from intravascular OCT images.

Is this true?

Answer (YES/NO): NO